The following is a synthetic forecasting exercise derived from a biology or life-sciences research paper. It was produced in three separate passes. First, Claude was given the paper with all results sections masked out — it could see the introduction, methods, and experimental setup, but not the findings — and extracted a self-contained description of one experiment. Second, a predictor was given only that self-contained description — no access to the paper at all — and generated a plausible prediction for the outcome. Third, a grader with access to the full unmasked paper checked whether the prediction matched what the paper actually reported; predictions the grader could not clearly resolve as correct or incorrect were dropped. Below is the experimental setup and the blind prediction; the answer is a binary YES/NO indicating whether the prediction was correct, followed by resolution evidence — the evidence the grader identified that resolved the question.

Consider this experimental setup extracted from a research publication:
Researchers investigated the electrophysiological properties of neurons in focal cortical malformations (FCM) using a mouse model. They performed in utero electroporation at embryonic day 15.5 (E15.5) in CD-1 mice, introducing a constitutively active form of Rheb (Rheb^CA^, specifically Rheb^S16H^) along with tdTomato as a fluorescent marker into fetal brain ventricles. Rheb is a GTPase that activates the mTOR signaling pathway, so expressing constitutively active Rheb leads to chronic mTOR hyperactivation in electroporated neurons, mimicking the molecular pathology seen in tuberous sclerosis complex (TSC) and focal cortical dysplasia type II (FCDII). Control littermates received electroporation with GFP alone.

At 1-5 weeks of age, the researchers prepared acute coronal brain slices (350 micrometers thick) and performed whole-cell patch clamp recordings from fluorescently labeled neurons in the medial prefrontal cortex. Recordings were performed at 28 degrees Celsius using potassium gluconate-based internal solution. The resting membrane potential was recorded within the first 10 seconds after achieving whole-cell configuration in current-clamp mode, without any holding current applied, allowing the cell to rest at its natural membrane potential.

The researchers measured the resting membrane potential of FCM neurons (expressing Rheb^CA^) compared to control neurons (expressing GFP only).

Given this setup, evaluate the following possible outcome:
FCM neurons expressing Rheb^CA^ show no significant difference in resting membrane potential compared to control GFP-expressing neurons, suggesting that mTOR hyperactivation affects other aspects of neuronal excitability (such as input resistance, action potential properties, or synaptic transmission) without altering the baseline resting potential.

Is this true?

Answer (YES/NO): NO